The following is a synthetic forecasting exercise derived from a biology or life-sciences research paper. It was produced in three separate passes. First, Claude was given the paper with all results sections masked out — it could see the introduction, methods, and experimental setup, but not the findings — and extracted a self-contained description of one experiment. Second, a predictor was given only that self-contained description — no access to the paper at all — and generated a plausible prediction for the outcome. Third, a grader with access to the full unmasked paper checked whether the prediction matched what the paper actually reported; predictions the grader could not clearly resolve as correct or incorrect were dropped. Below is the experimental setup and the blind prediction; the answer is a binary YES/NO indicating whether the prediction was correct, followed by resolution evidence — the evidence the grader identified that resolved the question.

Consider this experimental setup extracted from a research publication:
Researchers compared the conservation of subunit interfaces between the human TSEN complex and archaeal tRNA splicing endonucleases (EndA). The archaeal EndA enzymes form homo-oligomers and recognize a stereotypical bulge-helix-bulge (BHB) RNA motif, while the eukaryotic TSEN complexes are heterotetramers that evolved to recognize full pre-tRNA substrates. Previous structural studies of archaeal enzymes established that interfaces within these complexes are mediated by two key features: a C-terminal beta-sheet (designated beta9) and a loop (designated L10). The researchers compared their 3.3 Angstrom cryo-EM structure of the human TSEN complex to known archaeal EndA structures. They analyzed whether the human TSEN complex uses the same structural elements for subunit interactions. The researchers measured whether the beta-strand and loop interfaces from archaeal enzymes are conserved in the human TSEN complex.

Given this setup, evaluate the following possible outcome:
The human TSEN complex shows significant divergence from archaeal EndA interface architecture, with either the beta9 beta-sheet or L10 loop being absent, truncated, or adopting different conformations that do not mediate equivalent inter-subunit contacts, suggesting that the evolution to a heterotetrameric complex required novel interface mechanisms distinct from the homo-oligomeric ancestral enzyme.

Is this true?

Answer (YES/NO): NO